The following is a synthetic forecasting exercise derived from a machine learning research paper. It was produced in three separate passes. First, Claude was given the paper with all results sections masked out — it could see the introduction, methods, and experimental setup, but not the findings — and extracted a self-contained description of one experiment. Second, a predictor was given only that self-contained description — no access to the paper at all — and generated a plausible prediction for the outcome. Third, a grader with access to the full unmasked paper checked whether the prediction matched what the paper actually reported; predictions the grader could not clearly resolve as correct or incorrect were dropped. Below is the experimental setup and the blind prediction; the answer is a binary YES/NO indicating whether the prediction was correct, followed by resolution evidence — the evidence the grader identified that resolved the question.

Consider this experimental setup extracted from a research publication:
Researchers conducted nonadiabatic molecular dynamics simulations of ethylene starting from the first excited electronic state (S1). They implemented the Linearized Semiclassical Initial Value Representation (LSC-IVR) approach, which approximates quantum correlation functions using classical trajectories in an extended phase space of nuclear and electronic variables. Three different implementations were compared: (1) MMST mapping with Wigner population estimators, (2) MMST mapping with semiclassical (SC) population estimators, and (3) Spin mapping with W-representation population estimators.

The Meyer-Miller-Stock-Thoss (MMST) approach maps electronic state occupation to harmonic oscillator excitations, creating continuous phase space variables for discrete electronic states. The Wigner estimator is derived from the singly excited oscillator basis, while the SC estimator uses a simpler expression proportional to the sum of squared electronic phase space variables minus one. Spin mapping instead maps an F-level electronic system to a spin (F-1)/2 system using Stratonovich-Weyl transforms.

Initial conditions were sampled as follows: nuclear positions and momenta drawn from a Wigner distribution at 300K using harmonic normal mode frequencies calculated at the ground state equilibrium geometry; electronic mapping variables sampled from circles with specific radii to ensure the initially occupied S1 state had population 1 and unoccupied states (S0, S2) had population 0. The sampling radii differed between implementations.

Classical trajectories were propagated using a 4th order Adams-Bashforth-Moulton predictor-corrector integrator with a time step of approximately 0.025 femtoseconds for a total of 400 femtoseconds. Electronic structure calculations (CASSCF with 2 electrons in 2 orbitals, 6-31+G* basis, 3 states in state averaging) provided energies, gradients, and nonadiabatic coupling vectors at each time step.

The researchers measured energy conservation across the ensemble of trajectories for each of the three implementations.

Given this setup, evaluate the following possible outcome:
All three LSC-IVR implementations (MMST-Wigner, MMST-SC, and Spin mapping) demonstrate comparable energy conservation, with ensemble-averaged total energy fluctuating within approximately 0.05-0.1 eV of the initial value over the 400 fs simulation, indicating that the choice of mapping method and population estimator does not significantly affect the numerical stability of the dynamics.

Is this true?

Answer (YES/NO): NO